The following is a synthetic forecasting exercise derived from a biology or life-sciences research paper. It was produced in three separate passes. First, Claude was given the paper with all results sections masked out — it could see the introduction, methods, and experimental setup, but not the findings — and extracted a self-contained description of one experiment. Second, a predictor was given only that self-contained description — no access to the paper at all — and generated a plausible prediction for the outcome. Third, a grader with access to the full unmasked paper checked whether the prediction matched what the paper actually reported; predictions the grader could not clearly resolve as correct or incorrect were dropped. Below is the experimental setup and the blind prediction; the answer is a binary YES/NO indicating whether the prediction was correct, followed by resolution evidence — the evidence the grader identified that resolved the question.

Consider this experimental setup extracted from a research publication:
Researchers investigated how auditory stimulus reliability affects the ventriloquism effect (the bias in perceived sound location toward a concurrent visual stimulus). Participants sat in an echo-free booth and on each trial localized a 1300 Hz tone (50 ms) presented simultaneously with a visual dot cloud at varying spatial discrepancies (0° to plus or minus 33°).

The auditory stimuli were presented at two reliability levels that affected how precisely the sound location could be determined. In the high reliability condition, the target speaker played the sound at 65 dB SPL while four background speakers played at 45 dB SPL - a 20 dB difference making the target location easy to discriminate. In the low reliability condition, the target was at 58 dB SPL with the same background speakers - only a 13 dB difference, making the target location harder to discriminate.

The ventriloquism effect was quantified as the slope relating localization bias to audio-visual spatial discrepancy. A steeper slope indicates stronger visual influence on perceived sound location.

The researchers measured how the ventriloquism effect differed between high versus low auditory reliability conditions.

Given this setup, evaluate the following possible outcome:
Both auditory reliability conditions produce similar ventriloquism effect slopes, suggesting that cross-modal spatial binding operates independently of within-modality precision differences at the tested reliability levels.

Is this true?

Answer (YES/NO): NO